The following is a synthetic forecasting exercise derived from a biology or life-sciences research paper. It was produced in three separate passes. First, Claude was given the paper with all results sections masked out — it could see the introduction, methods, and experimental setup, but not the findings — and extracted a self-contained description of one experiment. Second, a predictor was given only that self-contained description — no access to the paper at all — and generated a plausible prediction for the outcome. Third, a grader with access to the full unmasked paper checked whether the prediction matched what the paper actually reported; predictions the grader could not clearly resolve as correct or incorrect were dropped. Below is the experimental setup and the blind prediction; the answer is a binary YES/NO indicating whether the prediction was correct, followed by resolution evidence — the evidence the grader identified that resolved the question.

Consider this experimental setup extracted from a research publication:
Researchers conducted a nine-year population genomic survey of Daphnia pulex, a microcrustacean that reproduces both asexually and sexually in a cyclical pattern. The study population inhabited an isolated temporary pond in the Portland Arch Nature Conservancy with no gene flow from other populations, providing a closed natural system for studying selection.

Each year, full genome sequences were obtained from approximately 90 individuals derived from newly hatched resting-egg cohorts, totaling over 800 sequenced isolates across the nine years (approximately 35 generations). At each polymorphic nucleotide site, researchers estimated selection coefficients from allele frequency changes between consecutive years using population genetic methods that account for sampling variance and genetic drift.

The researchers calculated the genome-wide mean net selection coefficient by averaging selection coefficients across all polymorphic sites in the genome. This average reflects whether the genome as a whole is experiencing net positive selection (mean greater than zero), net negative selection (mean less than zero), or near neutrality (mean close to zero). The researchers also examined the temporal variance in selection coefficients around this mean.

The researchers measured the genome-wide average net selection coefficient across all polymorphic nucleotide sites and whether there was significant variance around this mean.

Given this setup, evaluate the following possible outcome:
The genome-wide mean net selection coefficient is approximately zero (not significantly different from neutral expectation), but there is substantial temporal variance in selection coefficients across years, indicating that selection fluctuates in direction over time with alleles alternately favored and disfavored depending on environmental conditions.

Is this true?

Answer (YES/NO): NO